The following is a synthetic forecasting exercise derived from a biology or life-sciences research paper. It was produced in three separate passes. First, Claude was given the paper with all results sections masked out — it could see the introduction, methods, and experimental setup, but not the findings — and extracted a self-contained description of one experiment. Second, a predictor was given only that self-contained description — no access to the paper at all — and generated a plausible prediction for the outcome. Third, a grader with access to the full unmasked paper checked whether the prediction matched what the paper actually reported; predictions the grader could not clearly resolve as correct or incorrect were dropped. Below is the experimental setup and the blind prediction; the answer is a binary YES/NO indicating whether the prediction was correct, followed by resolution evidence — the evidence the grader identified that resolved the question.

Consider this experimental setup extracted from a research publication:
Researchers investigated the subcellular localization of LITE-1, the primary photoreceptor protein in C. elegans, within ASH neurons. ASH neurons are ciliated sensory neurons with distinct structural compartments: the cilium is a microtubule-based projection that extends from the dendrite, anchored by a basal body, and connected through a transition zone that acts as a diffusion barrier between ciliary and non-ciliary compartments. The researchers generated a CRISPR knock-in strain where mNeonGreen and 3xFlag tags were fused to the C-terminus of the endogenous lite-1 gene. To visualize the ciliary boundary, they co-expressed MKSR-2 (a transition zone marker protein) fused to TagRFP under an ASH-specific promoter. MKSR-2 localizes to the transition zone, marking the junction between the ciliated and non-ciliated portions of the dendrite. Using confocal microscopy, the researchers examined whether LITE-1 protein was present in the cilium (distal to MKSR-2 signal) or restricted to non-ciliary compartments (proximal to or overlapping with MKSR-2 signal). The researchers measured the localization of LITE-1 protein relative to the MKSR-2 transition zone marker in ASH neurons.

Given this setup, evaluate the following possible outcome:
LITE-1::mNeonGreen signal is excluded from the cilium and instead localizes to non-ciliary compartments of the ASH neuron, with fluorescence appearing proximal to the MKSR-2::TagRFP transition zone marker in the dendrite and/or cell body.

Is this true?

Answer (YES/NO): YES